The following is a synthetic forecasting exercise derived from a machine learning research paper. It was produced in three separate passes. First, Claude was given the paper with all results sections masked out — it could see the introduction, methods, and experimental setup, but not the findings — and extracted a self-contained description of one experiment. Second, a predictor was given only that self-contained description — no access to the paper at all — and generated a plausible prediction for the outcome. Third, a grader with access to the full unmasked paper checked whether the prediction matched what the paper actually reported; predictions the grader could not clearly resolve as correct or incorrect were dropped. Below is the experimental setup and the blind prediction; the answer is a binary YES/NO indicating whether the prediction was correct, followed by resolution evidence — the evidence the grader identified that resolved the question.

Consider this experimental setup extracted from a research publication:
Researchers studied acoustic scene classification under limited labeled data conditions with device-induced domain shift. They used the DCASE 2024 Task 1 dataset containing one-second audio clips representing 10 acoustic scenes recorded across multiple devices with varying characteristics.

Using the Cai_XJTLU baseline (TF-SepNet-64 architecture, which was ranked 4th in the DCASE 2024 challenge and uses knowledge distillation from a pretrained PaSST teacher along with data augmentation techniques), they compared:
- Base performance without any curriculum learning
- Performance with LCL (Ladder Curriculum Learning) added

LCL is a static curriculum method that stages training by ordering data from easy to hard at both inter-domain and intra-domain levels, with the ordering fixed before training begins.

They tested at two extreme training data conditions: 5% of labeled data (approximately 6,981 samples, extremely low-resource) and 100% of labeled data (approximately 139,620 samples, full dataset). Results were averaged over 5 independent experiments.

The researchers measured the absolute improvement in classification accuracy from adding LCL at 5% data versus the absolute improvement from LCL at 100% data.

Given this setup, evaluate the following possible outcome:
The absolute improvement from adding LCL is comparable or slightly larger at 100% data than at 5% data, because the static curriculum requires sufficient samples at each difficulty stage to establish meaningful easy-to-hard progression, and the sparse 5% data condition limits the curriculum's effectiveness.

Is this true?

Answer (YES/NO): NO